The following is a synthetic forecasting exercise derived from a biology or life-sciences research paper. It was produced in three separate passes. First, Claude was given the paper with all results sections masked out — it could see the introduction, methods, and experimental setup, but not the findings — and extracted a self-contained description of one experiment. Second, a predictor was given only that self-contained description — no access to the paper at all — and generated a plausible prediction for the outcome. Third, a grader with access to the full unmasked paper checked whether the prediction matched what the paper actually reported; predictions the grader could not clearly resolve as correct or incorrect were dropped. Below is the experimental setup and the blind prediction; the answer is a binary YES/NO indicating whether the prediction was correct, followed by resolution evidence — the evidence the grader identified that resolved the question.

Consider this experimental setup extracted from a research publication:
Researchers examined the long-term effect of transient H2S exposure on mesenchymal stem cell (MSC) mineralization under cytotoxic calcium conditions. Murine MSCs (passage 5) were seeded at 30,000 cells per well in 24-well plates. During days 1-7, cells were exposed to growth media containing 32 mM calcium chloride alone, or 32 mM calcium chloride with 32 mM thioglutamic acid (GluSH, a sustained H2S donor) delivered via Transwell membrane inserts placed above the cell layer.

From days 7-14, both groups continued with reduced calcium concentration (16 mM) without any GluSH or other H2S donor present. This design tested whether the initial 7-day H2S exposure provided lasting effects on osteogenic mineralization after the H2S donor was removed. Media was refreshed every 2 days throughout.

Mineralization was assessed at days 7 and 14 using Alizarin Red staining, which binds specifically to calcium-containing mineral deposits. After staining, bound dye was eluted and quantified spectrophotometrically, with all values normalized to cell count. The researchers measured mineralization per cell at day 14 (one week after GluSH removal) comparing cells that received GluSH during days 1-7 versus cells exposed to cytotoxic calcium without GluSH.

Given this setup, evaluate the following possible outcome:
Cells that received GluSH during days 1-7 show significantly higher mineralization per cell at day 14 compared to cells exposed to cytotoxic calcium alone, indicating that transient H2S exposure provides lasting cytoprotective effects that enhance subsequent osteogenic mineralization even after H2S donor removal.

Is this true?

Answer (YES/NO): YES